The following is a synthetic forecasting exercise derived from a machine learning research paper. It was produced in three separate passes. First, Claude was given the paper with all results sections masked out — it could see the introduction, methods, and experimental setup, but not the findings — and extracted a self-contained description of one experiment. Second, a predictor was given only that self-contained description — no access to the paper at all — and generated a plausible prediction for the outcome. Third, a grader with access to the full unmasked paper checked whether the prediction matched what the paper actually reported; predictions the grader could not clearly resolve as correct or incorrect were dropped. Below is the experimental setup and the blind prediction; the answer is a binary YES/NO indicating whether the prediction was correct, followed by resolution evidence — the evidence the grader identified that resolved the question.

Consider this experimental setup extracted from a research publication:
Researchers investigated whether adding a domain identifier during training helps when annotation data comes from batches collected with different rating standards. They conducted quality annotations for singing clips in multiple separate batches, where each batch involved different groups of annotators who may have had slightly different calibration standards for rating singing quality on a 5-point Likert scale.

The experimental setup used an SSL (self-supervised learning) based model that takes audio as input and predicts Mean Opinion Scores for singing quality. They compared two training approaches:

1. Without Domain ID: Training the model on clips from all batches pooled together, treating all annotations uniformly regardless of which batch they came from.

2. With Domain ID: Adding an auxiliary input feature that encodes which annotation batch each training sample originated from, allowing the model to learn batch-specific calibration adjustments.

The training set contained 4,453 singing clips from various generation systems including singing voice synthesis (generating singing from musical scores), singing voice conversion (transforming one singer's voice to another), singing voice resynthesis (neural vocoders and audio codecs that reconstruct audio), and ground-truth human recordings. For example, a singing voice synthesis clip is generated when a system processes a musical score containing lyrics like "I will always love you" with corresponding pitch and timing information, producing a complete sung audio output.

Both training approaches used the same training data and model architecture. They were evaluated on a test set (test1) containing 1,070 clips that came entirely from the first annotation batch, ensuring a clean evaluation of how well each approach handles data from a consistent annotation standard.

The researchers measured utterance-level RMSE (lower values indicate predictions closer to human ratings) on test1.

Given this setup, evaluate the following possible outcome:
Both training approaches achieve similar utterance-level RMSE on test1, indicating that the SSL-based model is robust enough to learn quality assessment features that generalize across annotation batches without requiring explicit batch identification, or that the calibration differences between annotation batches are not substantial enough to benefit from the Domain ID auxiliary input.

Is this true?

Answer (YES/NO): NO